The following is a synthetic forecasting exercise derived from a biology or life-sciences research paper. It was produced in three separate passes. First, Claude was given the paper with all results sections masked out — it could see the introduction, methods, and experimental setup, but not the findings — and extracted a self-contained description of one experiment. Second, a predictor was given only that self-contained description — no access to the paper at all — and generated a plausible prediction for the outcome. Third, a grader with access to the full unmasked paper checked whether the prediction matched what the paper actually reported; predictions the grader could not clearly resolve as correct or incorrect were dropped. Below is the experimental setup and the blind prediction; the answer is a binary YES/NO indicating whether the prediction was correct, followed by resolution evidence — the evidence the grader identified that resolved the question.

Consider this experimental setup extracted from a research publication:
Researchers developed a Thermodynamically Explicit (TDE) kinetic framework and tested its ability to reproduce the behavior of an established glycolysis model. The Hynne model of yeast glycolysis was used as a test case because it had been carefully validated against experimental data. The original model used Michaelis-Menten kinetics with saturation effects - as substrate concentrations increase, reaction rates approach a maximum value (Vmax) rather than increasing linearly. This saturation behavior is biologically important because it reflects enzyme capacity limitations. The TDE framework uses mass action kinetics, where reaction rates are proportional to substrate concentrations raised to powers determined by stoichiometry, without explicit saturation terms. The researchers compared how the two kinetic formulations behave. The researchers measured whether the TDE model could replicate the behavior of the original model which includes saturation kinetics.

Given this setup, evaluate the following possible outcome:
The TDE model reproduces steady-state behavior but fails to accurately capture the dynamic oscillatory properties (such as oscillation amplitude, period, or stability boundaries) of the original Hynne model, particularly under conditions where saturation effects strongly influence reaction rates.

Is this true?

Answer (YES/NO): YES